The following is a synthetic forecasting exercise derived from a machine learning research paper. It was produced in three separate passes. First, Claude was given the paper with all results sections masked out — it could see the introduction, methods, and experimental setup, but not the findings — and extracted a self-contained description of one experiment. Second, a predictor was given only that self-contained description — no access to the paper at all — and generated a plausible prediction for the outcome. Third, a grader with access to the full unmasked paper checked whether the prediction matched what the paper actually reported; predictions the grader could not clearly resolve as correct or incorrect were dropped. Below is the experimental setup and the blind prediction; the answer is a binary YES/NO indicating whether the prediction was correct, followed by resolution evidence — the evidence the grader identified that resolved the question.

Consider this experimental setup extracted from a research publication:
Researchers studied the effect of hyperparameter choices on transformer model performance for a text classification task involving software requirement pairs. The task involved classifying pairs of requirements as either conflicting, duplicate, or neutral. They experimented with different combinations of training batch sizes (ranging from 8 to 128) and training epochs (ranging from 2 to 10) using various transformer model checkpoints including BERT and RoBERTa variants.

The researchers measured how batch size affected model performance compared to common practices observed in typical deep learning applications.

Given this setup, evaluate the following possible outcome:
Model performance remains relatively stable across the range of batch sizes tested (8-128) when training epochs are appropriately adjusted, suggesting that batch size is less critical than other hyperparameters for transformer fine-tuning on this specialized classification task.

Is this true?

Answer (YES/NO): NO